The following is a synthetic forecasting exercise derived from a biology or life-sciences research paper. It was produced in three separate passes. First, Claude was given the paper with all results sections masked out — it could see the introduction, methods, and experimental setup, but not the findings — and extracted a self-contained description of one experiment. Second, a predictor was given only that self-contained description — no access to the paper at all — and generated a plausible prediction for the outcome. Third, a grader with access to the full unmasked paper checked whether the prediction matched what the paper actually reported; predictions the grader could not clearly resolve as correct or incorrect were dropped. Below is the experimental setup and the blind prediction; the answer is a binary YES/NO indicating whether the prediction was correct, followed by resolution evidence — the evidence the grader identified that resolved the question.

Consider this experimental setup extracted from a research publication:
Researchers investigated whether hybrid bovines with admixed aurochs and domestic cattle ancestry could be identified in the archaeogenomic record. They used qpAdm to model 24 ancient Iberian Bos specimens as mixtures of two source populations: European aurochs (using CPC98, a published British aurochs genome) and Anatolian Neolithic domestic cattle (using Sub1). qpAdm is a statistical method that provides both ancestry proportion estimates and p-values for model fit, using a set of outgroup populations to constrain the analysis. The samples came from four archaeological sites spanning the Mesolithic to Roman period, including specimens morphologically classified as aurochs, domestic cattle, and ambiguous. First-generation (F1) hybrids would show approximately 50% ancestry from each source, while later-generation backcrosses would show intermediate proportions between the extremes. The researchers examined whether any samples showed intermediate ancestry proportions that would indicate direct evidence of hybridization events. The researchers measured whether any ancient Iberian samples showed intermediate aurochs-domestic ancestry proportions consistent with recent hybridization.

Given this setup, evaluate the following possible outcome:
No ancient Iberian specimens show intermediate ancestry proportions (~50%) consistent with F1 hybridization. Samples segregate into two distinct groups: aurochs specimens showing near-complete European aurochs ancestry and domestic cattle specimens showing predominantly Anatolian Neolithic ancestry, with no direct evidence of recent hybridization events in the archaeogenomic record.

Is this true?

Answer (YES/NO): NO